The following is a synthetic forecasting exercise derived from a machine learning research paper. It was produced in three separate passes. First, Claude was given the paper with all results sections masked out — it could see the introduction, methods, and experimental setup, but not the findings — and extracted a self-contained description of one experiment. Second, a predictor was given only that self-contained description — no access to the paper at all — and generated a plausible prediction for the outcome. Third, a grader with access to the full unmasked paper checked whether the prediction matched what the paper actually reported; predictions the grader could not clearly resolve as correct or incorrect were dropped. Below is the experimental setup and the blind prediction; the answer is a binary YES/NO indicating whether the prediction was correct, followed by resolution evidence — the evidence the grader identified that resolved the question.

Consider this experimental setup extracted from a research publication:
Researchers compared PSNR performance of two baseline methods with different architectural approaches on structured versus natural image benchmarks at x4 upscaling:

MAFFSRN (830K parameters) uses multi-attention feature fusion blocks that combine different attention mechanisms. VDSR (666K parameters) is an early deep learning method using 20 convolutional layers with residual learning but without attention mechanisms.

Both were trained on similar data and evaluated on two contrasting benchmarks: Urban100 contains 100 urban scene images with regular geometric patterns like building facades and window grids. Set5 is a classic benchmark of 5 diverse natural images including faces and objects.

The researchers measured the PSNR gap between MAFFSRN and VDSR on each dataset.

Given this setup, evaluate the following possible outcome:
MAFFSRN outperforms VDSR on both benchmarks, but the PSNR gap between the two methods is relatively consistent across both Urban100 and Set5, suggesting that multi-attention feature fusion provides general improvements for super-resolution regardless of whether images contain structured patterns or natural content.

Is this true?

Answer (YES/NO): YES